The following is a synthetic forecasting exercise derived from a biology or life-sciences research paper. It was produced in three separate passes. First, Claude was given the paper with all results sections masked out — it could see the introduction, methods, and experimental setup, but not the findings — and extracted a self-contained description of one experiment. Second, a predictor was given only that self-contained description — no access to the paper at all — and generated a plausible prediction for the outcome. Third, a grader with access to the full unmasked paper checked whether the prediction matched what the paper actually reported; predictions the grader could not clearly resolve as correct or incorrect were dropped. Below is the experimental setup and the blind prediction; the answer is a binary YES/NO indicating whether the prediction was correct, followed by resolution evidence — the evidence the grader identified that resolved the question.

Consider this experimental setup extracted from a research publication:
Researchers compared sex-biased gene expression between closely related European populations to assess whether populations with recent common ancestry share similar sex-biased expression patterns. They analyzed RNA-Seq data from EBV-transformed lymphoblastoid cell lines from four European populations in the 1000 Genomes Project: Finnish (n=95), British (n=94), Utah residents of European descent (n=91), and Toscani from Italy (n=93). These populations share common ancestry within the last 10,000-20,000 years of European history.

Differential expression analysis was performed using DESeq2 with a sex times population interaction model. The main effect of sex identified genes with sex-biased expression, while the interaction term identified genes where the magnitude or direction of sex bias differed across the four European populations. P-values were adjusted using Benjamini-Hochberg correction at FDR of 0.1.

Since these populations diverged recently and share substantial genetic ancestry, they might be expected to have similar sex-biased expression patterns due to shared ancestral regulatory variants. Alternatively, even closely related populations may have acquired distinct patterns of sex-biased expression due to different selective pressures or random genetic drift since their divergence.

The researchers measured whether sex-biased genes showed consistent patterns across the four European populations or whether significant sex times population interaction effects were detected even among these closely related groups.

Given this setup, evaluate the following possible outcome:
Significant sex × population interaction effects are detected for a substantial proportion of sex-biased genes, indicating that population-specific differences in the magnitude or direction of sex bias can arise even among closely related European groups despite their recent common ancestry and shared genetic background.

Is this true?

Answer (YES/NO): YES